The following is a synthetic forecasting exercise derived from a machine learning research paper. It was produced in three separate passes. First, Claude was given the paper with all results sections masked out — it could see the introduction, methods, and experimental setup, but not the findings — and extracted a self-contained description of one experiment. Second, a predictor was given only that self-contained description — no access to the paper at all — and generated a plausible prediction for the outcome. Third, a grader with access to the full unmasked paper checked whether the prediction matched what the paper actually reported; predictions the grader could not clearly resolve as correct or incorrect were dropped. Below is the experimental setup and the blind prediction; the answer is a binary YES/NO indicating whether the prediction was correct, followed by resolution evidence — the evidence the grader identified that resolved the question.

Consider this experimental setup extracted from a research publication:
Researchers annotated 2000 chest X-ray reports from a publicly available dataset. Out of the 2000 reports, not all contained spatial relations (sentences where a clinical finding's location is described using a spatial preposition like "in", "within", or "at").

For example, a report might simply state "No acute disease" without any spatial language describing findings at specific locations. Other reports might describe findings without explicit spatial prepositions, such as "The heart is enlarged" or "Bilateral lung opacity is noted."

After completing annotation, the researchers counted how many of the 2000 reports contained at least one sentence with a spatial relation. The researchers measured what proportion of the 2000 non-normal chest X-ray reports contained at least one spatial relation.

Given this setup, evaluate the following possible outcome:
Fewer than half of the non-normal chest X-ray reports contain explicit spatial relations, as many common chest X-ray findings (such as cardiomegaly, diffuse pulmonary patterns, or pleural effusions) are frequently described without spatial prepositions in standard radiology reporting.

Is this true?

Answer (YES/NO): NO